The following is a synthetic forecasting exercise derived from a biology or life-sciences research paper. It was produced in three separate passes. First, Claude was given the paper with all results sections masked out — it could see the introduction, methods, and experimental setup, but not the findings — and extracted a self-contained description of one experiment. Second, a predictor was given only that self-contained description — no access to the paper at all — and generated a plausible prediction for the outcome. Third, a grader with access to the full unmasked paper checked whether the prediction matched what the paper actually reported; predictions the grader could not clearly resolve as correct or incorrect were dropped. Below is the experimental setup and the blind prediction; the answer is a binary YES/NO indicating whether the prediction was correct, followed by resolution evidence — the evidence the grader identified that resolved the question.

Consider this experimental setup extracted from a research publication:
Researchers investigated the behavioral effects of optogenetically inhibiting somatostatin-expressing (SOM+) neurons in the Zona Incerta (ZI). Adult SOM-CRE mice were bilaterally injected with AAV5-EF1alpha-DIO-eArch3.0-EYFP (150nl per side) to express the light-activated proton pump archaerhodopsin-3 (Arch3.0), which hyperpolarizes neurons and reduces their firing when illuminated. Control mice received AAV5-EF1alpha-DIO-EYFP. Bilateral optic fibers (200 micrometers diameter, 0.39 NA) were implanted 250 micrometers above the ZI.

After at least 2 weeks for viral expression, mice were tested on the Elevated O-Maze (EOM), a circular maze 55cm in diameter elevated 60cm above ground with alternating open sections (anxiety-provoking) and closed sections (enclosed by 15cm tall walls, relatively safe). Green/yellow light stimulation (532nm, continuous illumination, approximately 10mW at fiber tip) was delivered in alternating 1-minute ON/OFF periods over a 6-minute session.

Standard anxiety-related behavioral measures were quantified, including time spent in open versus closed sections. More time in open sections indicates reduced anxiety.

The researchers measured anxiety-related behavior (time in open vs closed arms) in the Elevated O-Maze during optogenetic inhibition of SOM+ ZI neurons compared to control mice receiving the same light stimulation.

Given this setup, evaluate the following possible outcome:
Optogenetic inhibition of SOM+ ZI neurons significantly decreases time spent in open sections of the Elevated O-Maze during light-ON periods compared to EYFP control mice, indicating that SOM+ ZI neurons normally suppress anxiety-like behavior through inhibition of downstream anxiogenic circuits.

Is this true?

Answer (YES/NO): NO